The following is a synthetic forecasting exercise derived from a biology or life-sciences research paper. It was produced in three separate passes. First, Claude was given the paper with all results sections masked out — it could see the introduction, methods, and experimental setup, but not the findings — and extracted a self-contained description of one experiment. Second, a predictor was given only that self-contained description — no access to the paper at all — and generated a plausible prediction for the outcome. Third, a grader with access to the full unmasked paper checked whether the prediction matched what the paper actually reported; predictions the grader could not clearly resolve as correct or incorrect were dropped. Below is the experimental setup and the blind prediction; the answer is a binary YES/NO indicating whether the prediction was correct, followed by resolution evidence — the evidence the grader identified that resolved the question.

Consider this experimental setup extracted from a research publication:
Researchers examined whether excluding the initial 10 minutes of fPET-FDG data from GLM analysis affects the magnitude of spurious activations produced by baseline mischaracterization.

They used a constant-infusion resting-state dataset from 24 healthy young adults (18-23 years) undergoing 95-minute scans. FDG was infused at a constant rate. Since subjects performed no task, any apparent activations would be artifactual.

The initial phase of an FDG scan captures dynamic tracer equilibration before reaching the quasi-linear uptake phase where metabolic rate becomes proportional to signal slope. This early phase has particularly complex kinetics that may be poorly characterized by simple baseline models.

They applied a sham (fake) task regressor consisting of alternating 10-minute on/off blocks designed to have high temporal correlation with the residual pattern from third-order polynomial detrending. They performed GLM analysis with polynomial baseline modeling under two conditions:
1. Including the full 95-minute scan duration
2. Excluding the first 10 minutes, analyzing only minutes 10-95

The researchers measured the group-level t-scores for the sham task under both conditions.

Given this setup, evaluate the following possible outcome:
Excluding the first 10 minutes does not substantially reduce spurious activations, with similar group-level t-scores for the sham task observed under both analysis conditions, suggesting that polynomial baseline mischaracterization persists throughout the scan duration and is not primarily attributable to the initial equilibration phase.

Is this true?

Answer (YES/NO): NO